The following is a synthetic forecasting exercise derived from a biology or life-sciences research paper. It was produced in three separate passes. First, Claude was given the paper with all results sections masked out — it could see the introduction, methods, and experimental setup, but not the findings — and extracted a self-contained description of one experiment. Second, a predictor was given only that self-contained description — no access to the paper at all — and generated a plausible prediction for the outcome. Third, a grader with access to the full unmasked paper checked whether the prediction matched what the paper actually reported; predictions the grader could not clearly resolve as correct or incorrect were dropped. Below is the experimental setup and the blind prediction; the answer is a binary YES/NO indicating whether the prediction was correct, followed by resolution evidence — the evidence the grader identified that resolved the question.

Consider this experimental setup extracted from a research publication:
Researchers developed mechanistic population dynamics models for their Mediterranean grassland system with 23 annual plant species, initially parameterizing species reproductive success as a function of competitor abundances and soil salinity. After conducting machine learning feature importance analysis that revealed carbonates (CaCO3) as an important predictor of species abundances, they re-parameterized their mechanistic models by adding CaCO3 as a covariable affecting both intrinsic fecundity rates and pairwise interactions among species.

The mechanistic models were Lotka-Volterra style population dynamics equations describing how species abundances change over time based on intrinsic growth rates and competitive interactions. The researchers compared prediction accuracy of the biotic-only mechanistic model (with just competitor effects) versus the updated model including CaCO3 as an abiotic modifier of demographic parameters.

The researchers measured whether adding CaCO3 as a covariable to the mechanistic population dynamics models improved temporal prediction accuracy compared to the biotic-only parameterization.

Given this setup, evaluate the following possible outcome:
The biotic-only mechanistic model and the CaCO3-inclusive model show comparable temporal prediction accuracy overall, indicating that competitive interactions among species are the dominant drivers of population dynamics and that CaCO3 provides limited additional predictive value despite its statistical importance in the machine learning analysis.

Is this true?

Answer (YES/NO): NO